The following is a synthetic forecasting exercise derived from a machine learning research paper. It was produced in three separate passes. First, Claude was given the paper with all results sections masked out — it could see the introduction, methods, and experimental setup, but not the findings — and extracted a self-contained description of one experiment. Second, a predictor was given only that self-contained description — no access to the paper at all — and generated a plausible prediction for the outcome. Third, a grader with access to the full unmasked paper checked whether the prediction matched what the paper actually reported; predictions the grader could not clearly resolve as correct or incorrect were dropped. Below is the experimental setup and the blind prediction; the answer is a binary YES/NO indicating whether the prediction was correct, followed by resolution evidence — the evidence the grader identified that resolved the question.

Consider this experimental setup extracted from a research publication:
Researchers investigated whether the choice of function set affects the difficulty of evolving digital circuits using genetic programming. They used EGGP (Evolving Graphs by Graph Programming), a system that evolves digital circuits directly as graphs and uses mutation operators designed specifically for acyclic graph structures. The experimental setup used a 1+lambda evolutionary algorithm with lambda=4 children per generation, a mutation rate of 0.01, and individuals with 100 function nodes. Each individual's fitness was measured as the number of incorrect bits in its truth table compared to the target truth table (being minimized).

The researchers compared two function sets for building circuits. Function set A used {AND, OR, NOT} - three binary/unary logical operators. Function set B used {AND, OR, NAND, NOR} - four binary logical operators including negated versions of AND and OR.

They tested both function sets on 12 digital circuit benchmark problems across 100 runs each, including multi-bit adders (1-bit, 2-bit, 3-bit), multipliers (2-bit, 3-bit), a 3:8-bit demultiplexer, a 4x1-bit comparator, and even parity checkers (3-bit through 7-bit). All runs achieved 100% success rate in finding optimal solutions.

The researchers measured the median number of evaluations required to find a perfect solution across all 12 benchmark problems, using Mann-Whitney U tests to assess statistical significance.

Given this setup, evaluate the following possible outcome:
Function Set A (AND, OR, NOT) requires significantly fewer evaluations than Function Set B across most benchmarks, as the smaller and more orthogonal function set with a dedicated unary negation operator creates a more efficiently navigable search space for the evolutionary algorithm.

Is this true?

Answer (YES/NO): NO